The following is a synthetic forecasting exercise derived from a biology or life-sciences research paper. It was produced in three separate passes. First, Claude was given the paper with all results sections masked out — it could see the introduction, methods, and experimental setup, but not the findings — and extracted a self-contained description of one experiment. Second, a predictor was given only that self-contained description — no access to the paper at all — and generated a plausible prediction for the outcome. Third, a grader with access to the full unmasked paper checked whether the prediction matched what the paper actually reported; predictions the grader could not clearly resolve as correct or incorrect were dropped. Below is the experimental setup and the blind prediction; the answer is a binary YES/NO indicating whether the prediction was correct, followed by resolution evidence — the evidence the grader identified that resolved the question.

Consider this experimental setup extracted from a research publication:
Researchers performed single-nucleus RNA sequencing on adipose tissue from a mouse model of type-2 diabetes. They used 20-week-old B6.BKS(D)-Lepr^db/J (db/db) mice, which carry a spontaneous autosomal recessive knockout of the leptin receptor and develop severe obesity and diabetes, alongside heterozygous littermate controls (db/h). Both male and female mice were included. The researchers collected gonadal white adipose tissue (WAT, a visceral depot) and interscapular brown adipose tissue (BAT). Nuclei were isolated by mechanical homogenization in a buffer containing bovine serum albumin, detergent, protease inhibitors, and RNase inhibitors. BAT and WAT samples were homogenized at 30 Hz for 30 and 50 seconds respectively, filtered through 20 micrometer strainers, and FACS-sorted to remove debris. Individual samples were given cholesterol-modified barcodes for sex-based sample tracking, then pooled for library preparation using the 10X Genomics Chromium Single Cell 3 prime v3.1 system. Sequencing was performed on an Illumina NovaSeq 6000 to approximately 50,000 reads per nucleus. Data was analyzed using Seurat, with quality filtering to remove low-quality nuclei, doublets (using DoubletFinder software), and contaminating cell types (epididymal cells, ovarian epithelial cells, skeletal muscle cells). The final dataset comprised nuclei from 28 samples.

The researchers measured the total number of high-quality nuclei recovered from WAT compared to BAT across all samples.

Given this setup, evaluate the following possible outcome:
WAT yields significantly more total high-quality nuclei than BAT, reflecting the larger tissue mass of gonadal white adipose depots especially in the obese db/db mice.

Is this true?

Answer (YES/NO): NO